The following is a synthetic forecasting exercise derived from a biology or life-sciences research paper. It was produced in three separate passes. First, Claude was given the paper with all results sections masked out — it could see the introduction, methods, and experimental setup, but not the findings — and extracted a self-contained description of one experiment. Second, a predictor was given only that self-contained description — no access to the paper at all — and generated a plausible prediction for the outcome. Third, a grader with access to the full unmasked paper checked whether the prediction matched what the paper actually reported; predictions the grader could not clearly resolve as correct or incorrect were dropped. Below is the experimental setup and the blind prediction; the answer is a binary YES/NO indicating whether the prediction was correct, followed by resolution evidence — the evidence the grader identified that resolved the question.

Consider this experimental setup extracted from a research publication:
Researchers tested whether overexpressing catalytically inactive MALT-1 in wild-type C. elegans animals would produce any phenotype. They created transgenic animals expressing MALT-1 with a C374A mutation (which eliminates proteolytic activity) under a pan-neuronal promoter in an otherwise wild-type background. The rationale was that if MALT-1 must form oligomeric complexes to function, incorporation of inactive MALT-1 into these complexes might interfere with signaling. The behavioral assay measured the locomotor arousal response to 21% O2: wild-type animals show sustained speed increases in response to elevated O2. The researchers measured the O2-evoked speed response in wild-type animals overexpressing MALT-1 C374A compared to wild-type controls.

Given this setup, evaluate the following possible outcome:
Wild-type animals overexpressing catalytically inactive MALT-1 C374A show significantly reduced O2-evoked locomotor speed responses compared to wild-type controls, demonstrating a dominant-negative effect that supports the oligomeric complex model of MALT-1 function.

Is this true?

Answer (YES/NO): YES